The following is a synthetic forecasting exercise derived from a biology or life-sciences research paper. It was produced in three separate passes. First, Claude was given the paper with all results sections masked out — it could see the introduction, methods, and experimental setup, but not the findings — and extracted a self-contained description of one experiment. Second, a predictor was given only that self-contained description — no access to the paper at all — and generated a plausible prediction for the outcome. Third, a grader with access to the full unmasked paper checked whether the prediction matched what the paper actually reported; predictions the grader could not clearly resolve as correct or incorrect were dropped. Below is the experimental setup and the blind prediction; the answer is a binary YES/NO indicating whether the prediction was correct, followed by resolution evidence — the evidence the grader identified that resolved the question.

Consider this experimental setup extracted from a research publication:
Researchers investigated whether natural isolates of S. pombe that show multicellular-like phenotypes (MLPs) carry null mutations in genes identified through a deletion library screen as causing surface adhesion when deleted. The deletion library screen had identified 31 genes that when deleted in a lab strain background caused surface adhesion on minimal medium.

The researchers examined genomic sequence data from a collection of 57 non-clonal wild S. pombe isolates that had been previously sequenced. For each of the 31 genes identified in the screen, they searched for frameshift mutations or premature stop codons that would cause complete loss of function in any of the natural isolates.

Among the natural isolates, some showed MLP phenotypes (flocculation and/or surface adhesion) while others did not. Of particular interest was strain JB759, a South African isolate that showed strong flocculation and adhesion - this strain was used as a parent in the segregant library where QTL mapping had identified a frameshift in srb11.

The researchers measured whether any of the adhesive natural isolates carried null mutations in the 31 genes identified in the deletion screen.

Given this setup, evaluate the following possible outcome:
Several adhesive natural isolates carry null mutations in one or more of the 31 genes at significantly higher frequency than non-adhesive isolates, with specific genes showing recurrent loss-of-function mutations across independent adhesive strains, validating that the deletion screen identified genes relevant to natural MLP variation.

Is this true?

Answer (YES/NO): NO